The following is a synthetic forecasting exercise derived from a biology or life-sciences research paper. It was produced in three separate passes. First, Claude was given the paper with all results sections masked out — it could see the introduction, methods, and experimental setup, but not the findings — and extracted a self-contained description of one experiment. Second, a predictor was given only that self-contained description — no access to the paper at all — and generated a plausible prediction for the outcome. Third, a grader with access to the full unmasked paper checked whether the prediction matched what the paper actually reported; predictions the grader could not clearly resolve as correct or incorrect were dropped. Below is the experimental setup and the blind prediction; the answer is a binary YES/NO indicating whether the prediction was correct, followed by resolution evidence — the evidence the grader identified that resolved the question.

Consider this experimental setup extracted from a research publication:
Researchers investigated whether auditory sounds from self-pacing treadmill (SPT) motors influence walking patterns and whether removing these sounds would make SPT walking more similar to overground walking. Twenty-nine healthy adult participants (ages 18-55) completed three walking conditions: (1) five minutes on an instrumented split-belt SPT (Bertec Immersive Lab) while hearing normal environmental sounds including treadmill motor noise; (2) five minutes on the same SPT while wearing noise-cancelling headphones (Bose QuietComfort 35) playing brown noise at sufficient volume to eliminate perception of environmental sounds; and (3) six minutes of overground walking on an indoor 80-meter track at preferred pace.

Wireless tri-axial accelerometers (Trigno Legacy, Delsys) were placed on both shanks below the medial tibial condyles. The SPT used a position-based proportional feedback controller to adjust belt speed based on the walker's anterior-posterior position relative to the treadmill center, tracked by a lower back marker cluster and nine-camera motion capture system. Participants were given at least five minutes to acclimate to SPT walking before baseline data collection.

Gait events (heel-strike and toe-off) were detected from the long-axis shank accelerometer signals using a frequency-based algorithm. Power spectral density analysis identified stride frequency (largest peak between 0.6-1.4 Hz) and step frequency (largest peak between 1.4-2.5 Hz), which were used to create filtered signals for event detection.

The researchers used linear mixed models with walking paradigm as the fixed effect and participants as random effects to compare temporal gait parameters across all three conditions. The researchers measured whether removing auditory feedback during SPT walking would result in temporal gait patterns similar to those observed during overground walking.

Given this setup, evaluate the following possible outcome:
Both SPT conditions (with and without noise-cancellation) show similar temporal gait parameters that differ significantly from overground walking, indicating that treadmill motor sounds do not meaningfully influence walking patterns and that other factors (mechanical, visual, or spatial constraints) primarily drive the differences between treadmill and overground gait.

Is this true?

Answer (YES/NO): YES